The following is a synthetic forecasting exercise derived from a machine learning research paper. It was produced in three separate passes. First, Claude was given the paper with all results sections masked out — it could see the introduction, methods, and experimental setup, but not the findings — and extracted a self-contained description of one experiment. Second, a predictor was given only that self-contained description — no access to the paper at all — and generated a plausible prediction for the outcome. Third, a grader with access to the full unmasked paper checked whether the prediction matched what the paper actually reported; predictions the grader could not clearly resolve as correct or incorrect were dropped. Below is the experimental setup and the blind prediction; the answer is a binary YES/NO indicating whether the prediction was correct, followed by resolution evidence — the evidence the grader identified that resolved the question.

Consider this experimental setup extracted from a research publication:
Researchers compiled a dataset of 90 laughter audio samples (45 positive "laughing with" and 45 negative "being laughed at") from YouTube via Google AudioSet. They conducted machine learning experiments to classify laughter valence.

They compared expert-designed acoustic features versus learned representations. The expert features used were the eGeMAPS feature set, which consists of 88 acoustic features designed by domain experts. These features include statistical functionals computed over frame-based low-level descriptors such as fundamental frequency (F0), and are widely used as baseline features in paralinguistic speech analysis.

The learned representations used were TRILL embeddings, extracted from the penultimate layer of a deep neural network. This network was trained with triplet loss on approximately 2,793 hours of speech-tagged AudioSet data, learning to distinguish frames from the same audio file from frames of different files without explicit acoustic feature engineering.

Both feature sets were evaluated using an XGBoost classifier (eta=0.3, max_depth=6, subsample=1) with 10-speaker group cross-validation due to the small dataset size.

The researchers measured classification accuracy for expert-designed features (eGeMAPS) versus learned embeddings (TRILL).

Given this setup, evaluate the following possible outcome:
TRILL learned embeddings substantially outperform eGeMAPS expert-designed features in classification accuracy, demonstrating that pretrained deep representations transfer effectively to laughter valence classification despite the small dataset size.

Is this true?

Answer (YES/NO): NO